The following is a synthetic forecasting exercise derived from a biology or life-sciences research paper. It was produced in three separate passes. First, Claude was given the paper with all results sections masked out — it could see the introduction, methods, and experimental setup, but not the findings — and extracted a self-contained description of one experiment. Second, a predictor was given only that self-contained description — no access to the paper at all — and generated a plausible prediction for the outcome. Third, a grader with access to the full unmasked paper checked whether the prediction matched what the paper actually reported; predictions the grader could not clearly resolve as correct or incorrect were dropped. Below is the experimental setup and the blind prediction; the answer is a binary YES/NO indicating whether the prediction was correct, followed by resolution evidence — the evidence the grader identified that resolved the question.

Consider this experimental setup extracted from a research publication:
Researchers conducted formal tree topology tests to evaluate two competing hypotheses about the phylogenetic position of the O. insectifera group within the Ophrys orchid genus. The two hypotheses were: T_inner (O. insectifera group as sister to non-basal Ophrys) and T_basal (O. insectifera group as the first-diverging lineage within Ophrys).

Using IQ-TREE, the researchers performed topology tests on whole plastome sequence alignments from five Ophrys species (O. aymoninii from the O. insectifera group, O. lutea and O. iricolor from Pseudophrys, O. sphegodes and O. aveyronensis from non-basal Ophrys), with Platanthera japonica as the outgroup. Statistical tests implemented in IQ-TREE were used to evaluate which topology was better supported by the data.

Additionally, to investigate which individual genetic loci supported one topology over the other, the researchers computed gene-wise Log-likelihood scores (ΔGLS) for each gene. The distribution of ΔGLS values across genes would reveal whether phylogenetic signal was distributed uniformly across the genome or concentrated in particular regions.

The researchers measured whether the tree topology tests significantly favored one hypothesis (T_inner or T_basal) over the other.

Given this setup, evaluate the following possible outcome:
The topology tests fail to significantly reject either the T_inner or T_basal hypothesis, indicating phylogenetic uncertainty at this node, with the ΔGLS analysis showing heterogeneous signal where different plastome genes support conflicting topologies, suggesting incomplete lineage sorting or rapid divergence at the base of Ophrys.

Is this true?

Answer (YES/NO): NO